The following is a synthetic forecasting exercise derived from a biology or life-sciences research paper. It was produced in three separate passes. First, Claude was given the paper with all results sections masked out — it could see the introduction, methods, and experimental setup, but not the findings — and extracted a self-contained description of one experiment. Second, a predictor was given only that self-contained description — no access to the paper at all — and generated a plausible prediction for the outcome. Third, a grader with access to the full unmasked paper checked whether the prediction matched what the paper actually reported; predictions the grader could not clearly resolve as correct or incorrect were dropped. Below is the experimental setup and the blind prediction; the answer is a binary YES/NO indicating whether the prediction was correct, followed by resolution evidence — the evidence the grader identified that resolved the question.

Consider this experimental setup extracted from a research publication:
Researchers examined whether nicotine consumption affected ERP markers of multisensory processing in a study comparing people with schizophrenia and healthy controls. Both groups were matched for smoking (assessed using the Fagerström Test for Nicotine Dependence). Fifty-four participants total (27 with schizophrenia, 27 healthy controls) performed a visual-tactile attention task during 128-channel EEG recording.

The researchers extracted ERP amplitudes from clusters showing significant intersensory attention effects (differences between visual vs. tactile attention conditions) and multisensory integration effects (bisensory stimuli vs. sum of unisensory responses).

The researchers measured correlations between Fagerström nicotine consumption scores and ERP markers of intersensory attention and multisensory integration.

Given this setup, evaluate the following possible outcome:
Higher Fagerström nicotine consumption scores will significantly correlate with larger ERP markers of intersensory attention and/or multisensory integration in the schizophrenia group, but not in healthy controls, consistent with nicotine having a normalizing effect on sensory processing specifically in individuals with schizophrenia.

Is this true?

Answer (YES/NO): NO